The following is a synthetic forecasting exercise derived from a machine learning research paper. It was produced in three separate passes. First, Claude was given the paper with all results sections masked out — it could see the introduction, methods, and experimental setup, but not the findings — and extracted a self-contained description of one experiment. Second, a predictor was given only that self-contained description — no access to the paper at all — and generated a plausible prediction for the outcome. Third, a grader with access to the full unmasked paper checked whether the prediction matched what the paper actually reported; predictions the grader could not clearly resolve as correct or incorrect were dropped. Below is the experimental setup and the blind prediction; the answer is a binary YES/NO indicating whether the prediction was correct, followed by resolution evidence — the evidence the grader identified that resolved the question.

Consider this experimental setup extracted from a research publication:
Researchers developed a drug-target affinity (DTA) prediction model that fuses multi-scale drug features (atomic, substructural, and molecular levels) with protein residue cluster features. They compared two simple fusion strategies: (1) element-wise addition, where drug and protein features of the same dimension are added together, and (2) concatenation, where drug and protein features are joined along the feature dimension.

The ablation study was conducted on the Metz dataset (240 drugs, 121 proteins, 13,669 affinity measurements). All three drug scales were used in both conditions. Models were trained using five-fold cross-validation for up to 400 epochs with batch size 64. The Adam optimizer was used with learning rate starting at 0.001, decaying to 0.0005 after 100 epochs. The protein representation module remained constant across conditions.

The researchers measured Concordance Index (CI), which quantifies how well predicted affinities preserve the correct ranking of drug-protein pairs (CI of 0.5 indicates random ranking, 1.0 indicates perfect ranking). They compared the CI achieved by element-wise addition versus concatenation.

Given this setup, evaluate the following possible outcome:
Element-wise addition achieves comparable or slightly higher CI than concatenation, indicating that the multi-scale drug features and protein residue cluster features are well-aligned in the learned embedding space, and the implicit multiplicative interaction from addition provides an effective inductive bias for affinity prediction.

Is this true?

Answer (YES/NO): NO